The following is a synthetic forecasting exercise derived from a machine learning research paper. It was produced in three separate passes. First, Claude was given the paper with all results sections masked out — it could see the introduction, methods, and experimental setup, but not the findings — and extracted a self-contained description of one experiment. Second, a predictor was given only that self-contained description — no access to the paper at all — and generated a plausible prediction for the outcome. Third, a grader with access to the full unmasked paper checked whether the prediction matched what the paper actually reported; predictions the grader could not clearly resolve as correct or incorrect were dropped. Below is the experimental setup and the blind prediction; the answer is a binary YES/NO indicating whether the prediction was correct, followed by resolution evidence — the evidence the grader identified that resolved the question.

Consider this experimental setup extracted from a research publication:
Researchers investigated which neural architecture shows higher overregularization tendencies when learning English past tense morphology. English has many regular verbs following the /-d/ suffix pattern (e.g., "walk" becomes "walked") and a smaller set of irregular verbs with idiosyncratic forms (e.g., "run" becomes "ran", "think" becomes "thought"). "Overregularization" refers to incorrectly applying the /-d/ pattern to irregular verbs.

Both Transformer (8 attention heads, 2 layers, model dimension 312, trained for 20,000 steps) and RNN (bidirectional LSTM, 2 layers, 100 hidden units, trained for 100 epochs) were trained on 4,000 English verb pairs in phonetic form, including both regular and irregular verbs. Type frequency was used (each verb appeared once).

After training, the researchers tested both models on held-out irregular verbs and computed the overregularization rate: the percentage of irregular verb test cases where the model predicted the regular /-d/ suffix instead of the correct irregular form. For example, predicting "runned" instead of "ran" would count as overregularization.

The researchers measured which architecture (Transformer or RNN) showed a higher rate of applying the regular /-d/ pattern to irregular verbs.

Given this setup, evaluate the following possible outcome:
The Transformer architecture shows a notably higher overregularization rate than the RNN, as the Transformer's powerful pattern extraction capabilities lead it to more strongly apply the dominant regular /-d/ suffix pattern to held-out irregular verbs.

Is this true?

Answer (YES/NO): NO